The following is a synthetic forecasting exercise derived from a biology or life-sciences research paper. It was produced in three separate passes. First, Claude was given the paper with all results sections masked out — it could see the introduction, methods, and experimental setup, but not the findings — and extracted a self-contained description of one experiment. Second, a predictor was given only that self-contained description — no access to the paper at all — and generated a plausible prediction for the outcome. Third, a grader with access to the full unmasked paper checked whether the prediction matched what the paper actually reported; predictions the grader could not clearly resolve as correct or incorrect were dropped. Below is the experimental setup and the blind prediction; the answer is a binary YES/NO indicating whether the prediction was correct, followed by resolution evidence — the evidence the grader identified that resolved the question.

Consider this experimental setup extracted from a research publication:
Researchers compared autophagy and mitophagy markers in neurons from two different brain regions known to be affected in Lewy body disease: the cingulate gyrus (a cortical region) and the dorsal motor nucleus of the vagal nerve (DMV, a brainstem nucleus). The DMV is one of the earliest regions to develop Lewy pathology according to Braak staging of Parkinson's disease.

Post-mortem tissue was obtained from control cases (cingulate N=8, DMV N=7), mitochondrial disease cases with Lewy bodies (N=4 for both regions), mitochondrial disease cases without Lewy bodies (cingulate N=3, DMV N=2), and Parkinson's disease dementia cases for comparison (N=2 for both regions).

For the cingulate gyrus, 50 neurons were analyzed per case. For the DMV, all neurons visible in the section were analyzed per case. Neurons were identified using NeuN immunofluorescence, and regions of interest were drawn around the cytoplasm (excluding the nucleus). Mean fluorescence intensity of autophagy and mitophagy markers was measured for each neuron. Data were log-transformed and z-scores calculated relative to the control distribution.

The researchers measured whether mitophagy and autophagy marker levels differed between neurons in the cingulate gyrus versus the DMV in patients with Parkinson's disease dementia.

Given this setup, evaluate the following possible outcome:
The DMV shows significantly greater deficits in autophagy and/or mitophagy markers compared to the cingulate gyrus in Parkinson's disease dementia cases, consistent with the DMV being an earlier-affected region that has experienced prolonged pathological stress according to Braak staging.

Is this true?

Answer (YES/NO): NO